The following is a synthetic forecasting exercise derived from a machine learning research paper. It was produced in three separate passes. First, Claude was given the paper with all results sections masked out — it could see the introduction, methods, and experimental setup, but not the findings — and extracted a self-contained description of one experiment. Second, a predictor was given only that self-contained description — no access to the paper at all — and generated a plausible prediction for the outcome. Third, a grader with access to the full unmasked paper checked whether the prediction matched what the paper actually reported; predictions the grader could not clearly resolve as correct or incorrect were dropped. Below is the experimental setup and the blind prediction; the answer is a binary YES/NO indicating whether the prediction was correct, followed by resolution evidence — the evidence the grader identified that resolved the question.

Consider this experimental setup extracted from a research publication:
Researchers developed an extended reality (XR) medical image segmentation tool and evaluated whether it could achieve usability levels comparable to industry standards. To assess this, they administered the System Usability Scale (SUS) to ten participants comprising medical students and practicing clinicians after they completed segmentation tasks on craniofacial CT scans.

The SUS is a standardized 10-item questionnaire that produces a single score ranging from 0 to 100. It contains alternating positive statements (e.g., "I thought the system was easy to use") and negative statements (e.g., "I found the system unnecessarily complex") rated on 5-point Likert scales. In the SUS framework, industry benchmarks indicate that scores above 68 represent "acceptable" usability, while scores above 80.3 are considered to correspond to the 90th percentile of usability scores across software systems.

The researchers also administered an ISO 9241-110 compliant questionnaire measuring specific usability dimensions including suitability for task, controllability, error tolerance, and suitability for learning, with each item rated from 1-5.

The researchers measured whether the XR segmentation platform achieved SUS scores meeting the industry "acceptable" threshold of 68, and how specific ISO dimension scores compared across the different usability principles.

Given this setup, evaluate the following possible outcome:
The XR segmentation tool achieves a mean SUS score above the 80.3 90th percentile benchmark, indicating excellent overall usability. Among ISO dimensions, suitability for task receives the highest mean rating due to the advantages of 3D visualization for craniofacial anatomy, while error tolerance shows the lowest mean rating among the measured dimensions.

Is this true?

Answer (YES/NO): NO